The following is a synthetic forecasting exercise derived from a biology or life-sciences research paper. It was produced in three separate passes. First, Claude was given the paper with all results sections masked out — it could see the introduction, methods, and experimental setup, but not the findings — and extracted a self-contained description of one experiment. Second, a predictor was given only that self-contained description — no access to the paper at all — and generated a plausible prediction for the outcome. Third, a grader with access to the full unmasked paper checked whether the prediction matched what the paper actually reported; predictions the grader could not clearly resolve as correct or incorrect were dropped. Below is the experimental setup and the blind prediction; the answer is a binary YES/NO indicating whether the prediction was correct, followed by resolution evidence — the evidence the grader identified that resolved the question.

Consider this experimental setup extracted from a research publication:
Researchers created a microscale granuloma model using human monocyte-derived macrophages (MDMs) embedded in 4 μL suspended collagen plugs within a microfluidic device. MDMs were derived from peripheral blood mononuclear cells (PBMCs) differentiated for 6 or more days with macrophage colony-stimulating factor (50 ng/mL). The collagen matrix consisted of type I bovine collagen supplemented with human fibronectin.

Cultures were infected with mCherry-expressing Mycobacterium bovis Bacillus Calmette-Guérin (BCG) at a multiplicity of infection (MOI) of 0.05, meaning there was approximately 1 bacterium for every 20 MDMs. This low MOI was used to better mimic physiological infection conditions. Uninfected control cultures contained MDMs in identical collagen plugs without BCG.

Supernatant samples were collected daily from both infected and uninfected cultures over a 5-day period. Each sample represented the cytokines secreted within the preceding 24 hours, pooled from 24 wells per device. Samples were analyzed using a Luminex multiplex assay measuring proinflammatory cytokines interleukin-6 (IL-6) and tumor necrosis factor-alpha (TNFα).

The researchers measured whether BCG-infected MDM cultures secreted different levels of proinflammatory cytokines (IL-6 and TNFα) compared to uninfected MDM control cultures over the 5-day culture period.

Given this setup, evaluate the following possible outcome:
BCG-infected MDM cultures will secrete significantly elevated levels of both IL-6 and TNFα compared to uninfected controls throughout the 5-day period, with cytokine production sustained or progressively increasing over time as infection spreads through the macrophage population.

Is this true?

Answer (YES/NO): NO